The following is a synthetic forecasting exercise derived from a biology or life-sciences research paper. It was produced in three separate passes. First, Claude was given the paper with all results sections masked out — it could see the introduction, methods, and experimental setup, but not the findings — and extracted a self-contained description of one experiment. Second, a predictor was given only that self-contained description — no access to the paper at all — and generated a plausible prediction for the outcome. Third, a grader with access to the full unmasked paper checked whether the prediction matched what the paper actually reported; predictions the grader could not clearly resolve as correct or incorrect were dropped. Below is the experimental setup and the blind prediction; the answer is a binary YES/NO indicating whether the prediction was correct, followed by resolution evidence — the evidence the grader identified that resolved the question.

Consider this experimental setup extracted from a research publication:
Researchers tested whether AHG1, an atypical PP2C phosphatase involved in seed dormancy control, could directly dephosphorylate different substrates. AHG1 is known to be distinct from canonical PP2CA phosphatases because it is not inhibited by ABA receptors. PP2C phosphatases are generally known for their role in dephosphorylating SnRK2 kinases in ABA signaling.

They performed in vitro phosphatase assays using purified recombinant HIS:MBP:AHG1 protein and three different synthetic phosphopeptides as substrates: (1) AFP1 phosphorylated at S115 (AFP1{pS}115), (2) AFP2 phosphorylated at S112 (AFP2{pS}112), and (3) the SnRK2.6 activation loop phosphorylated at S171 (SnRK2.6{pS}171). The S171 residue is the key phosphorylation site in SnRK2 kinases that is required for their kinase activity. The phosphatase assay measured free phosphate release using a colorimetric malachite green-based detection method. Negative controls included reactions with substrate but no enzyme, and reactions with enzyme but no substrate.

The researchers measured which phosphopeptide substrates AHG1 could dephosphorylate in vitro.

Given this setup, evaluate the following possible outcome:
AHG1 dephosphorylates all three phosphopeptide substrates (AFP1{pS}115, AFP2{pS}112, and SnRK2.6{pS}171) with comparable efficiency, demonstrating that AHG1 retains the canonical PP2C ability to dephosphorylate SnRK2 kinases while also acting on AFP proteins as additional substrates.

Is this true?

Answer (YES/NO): NO